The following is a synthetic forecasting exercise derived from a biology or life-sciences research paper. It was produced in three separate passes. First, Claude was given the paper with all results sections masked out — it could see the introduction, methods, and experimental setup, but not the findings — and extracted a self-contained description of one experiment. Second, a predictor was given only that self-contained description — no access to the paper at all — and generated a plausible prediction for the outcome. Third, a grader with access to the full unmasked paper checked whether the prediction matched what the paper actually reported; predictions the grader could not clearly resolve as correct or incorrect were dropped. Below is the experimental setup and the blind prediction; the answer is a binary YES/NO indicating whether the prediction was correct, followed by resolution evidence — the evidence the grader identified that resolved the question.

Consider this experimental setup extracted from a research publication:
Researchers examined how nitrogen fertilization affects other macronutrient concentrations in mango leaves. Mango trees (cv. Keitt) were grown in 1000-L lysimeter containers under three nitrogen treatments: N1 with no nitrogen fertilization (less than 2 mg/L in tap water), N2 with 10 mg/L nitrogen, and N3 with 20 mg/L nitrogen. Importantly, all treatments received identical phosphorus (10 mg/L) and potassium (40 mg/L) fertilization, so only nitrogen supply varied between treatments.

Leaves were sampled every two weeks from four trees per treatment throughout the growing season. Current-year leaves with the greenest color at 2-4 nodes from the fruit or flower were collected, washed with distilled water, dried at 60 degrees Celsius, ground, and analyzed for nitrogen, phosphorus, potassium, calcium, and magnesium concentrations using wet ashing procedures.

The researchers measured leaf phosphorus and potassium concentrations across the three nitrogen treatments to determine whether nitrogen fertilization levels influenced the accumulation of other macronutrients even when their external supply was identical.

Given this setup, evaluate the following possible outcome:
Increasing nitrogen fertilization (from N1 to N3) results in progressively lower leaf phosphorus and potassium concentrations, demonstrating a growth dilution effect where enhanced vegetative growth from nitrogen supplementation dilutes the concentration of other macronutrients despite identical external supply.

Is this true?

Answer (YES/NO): NO